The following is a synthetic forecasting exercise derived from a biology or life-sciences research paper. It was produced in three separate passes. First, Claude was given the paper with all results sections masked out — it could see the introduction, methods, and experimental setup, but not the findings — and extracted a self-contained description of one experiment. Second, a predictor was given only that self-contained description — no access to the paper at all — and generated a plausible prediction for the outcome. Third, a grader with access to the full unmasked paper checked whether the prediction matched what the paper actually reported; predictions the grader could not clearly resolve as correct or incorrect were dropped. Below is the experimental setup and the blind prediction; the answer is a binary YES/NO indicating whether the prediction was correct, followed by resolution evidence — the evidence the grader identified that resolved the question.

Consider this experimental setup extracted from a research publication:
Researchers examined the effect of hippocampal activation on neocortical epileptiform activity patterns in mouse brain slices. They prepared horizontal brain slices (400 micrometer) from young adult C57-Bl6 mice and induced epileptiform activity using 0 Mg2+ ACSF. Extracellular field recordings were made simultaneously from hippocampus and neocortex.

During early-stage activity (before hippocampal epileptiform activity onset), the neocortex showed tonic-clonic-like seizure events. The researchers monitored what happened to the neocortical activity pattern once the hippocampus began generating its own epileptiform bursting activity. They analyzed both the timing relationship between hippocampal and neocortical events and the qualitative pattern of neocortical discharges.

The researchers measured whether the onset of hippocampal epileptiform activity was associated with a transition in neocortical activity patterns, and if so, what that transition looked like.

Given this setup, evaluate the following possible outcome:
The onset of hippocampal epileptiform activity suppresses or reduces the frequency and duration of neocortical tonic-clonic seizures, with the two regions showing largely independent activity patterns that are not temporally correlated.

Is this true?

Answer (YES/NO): NO